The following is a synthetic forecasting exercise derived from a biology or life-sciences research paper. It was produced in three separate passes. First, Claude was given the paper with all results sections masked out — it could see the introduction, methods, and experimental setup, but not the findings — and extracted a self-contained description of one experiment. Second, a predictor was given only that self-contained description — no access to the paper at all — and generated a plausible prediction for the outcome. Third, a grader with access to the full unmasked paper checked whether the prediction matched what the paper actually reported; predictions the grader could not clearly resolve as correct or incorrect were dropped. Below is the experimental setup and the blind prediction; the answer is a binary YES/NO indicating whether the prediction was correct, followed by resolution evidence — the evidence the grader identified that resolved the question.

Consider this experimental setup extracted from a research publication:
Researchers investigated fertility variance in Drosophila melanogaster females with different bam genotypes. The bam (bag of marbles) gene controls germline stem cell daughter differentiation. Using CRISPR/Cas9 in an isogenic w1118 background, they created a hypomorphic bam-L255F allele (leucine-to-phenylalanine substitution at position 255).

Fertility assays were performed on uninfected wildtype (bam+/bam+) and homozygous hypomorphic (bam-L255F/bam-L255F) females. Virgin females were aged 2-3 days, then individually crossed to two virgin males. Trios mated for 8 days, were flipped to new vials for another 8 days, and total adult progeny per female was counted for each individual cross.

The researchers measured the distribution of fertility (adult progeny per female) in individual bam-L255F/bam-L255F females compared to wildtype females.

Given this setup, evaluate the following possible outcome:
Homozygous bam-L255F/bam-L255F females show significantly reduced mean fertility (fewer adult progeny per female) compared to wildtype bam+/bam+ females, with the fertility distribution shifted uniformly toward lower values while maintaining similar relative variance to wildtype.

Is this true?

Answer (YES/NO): NO